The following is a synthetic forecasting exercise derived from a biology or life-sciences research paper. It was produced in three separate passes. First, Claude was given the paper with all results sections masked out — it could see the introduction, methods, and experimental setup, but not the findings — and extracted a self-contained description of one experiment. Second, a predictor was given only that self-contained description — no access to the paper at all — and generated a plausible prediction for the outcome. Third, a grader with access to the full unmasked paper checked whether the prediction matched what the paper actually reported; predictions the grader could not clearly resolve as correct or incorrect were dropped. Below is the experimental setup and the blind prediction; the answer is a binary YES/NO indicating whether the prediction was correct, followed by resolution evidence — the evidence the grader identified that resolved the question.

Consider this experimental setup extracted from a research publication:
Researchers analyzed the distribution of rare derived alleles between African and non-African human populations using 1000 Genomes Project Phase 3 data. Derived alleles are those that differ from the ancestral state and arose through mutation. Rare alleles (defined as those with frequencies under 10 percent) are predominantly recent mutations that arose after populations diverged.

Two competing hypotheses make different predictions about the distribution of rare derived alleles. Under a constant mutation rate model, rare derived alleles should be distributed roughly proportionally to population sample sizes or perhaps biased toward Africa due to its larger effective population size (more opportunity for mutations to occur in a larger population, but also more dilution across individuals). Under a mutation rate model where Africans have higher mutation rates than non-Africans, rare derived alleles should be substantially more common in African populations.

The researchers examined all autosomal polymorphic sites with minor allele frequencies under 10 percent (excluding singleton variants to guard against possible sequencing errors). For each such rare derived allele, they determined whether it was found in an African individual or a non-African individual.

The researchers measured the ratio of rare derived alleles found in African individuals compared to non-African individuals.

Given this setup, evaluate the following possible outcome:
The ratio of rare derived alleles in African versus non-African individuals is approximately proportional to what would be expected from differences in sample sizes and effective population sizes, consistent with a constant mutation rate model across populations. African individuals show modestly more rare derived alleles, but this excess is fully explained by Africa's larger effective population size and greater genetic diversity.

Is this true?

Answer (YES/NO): NO